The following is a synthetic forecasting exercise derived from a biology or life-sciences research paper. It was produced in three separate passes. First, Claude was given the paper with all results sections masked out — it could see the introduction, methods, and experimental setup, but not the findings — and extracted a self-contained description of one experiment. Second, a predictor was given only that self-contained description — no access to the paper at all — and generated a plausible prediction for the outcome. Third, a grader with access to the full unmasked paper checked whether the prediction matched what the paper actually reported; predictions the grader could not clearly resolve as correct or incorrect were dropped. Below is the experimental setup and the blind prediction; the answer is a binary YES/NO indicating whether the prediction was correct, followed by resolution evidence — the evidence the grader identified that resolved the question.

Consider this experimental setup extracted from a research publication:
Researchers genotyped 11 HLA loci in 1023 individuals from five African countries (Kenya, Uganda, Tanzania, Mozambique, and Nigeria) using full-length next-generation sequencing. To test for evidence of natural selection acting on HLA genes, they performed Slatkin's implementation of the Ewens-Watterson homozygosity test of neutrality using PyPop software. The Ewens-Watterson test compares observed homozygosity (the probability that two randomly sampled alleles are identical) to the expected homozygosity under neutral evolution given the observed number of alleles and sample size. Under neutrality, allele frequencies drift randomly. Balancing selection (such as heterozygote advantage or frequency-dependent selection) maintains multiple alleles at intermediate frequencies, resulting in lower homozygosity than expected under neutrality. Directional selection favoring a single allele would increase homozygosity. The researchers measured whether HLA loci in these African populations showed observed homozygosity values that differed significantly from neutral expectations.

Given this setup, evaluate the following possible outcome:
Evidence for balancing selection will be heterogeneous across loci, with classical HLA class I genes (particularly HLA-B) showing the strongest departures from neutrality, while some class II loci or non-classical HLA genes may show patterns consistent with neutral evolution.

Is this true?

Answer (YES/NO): NO